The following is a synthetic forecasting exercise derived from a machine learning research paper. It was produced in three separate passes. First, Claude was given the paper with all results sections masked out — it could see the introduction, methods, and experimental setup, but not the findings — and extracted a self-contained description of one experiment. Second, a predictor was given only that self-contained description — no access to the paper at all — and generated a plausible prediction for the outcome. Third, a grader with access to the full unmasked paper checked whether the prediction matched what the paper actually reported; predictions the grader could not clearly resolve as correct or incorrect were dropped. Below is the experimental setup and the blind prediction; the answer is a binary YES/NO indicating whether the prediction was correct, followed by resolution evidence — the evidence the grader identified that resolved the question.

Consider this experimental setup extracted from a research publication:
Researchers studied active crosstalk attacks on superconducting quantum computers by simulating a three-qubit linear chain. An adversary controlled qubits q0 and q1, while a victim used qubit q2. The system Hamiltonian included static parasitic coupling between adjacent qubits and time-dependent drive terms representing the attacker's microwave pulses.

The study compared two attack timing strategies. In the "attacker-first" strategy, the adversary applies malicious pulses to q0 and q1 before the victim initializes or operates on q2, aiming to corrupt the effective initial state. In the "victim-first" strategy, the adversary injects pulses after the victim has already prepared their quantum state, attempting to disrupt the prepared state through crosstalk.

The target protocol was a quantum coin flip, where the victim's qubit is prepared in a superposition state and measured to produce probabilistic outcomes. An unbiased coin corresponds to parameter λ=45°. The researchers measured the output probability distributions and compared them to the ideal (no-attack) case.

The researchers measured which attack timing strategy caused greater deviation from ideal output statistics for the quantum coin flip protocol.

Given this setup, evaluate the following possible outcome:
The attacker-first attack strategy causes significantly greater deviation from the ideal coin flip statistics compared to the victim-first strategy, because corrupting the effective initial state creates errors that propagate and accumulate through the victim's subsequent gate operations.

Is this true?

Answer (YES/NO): YES